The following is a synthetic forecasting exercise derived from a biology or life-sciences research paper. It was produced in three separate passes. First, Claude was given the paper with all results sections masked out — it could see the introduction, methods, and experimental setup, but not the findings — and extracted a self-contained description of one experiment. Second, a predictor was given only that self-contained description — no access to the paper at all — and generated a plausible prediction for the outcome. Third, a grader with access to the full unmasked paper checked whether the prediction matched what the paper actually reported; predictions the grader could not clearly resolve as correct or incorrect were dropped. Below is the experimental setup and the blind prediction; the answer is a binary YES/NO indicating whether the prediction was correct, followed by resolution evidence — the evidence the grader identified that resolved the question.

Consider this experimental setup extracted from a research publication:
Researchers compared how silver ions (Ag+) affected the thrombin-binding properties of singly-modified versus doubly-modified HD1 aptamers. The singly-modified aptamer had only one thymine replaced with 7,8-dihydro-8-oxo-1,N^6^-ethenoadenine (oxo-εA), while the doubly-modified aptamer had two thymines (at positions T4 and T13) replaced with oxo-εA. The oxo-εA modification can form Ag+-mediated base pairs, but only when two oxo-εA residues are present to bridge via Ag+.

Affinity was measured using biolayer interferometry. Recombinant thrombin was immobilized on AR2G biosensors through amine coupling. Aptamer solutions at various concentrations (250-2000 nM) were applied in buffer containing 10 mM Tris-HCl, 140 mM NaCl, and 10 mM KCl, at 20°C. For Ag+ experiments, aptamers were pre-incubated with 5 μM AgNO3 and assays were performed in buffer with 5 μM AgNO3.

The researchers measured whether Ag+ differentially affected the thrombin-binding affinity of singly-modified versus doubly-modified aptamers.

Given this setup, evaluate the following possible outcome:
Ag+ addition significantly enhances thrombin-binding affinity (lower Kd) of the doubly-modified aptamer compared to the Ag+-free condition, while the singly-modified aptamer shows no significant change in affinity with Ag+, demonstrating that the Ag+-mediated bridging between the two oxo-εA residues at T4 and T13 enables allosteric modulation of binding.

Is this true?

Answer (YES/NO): NO